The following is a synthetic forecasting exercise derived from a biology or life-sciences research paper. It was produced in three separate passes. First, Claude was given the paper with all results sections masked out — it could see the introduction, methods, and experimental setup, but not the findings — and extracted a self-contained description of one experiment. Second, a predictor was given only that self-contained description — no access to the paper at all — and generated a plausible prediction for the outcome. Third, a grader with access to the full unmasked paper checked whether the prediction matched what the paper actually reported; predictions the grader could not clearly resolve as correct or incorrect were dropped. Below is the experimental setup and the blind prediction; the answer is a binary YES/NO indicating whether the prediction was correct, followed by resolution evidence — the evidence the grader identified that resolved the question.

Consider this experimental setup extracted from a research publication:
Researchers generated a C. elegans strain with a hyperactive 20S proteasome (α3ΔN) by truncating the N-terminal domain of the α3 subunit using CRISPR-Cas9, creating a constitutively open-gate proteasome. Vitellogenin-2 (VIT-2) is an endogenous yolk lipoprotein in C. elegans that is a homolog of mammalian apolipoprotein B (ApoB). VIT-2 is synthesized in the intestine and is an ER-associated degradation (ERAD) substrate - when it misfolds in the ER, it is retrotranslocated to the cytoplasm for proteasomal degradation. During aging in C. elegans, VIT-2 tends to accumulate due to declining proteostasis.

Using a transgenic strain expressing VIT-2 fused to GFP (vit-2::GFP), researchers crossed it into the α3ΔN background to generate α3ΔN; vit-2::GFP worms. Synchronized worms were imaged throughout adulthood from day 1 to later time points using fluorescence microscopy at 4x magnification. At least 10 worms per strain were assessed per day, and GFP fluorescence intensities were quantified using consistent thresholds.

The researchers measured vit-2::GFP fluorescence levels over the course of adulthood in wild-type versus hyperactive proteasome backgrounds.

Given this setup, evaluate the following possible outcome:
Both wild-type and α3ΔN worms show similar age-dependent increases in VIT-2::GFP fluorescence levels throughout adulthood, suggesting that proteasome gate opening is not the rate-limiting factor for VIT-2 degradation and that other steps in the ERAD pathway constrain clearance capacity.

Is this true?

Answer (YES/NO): NO